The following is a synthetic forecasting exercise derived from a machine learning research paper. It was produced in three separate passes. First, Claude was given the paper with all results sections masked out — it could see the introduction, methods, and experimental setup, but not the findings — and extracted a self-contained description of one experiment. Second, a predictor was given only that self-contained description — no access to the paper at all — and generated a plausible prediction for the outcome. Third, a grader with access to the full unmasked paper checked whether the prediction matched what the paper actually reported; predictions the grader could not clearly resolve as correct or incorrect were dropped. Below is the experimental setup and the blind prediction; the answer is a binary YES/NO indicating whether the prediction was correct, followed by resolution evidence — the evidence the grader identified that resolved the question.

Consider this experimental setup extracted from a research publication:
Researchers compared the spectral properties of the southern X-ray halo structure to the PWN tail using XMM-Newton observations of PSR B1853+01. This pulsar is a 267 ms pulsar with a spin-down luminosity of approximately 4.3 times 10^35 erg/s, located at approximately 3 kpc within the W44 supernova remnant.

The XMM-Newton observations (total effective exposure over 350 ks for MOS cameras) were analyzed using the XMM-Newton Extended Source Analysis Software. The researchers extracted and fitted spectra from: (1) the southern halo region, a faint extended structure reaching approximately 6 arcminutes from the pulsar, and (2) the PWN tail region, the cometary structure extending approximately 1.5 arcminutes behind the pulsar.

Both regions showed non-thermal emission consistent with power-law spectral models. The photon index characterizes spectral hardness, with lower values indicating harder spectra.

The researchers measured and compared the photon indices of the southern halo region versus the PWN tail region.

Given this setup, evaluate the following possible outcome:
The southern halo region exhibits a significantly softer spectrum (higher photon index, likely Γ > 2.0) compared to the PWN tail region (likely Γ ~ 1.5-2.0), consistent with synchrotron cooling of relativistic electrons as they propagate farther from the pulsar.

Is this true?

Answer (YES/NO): NO